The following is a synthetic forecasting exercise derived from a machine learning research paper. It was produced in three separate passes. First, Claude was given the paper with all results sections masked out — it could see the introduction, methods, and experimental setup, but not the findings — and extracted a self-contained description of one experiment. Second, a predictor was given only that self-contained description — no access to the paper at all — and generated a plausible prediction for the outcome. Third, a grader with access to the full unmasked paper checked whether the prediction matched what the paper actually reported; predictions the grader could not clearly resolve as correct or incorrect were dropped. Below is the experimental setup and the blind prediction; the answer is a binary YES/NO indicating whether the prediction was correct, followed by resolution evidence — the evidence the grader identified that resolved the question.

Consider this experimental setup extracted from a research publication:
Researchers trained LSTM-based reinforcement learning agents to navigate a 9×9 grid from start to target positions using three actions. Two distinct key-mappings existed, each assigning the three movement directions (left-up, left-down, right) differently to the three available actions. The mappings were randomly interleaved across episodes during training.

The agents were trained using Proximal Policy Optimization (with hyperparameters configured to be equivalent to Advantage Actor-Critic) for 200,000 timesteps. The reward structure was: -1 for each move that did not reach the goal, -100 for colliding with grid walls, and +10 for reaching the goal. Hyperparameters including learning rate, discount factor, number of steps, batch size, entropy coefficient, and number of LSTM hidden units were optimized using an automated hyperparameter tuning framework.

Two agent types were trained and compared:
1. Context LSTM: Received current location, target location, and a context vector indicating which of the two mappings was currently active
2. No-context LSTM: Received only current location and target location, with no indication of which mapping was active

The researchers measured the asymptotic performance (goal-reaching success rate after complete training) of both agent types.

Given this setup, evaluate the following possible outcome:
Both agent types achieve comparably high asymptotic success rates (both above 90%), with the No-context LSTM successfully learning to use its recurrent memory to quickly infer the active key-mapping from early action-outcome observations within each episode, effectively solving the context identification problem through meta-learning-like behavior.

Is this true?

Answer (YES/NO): NO